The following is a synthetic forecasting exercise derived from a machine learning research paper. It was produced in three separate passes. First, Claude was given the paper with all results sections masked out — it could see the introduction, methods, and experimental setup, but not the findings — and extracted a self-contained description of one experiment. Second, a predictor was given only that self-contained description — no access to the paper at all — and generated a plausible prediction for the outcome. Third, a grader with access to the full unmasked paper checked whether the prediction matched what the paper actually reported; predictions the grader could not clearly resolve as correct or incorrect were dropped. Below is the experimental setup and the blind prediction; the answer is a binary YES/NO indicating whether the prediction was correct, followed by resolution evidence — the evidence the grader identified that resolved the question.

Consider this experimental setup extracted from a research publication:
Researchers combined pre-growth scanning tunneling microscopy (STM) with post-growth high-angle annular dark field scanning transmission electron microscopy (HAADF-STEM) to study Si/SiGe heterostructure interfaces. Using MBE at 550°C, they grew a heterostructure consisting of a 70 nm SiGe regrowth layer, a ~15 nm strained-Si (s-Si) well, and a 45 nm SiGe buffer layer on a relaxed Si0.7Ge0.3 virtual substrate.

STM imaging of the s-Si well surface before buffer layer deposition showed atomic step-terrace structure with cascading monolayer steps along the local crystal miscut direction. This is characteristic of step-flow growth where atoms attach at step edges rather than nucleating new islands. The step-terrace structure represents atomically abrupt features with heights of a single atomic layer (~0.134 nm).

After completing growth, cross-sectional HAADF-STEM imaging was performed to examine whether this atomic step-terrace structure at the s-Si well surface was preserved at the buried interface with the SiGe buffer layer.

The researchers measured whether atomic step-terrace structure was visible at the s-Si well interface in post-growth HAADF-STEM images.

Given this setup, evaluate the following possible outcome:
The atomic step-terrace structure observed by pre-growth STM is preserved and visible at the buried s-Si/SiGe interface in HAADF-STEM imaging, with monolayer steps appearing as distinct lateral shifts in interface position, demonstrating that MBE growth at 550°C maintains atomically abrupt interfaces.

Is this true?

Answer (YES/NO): NO